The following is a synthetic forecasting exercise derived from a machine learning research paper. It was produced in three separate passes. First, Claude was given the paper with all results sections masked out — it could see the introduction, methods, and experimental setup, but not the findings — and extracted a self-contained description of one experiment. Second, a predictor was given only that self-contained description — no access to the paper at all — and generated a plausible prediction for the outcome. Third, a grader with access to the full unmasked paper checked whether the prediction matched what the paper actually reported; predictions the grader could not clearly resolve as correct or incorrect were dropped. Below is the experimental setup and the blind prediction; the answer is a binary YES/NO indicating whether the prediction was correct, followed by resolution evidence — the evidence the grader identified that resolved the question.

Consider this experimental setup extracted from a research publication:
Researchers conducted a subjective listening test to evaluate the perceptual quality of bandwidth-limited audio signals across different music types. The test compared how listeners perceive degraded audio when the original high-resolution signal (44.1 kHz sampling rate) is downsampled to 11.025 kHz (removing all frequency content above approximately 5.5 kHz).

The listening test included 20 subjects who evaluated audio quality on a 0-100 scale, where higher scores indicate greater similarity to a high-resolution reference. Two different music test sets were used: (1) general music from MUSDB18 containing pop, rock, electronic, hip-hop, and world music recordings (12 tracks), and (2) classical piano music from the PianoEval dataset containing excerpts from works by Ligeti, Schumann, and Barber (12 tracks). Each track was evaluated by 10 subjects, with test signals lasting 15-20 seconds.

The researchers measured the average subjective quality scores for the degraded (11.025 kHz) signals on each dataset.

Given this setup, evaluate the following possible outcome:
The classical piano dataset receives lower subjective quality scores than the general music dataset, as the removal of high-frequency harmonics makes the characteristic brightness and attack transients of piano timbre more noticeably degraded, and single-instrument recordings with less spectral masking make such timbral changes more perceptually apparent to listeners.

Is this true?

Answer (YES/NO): NO